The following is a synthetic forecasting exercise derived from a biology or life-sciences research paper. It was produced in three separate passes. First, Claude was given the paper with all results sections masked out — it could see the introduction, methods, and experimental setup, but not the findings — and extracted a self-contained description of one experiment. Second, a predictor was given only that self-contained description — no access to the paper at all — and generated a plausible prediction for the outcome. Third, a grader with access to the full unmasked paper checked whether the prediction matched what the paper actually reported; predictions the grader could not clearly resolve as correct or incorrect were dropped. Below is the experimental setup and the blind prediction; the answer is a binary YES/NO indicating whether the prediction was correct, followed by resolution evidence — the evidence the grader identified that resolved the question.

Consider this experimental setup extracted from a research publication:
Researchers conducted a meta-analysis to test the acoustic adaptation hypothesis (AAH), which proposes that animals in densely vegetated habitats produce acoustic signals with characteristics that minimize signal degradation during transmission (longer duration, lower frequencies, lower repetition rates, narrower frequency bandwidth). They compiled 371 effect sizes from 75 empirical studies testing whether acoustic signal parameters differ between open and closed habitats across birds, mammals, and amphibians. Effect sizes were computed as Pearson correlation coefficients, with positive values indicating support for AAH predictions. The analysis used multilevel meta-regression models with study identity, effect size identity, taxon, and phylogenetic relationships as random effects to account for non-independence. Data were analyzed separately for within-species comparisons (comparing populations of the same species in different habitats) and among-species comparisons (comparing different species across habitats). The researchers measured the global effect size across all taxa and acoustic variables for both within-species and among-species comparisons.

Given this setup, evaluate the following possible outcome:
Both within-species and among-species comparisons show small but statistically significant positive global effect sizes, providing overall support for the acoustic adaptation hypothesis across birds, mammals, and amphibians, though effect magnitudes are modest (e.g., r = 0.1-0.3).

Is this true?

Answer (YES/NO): NO